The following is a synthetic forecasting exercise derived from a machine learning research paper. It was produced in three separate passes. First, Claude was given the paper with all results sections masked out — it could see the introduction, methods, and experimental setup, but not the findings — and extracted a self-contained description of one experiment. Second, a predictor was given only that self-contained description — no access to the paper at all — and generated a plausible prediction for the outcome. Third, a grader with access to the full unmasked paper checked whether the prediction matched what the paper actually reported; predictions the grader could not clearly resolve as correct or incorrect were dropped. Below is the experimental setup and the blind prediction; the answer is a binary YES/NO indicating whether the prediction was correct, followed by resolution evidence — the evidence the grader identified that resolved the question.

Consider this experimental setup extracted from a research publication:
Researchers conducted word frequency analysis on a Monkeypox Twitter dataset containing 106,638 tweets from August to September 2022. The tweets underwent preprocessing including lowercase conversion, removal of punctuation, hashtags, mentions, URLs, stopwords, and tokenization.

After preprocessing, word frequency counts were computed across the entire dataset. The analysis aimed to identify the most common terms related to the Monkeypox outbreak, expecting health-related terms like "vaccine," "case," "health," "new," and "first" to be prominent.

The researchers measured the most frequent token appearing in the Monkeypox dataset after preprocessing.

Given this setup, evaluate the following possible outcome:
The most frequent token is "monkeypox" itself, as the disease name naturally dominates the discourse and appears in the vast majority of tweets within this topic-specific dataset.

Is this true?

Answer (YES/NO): NO